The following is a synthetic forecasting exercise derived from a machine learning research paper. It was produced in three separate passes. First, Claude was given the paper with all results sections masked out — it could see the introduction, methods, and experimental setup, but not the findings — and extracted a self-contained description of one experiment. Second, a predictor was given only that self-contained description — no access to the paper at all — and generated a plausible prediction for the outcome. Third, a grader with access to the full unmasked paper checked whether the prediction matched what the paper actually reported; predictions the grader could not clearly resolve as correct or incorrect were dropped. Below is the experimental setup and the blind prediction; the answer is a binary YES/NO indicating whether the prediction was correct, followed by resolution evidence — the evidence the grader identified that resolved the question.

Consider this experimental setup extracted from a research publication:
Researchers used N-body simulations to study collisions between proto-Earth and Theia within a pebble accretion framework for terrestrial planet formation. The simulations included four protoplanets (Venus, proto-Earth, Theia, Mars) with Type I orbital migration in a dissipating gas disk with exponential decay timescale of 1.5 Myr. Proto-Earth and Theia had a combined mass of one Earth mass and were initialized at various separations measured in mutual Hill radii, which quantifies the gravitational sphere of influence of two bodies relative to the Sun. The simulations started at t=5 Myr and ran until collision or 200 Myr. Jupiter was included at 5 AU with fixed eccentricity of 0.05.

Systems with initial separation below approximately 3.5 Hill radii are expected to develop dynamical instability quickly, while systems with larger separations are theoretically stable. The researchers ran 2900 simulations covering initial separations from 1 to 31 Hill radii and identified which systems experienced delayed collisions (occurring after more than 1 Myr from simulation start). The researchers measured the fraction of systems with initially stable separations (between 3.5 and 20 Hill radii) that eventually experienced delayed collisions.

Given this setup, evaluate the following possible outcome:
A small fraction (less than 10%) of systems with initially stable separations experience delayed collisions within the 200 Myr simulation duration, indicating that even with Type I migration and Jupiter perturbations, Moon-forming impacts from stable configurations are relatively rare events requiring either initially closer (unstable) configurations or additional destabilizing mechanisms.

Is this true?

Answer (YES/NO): YES